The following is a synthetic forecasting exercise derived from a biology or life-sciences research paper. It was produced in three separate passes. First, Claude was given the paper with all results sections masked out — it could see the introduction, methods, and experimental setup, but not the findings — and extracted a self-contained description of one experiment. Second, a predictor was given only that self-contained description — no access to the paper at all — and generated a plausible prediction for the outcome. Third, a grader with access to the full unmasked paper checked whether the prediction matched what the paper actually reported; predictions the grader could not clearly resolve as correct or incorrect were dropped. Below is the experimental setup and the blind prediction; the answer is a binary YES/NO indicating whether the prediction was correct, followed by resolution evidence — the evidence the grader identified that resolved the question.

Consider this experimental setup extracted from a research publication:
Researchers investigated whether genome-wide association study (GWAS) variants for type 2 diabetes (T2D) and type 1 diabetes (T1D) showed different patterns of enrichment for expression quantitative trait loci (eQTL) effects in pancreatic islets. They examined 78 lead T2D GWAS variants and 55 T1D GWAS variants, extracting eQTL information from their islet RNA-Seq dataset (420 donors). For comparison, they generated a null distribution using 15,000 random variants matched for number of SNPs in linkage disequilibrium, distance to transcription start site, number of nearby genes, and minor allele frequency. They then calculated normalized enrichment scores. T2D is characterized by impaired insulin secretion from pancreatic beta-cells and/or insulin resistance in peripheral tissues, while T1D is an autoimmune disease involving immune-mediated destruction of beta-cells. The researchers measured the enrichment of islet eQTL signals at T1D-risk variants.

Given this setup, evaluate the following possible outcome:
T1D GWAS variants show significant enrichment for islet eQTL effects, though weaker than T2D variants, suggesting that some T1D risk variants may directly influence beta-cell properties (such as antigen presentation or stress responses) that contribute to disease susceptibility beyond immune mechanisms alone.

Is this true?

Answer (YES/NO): NO